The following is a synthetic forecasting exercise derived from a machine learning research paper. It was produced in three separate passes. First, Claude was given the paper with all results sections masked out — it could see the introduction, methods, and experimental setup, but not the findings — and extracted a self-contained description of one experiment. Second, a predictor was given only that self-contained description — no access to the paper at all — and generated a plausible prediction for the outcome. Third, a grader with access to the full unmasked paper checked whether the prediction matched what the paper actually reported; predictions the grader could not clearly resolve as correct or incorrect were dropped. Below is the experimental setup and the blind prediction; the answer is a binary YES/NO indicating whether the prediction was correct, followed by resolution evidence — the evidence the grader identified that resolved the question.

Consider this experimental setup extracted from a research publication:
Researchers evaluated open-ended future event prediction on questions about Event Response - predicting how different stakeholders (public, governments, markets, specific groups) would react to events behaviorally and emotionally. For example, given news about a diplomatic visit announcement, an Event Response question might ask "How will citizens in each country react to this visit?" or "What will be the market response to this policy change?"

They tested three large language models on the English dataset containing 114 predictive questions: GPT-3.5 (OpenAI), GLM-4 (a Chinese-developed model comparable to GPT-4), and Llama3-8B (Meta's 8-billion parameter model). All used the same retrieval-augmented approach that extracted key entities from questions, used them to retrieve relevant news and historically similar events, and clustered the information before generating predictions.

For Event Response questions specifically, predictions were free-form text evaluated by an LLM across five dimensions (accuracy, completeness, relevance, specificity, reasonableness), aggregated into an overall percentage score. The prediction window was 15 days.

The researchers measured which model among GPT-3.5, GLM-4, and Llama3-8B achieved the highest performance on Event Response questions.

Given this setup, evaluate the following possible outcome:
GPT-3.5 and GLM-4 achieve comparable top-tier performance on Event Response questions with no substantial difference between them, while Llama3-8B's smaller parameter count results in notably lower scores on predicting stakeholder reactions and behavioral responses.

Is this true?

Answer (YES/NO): NO